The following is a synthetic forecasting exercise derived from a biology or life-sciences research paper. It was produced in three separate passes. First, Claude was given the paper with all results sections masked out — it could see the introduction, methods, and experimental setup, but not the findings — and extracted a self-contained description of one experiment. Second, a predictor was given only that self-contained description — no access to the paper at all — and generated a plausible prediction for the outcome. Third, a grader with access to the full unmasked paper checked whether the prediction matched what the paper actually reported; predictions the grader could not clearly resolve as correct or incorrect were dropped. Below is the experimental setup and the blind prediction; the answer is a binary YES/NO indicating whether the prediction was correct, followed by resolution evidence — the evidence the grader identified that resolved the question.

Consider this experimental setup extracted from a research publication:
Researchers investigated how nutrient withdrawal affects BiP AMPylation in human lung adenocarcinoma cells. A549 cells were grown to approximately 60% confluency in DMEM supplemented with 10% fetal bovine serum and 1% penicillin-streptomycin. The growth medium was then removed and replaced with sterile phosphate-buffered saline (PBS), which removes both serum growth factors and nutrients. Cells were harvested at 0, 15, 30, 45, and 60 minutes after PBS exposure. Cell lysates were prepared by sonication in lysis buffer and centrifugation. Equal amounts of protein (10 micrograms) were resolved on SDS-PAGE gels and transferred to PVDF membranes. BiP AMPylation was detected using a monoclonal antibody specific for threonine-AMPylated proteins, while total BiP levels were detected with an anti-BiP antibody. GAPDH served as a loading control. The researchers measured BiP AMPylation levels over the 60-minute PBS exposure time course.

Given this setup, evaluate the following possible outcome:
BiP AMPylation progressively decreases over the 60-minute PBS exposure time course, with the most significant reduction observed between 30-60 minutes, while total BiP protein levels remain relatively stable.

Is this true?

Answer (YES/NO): NO